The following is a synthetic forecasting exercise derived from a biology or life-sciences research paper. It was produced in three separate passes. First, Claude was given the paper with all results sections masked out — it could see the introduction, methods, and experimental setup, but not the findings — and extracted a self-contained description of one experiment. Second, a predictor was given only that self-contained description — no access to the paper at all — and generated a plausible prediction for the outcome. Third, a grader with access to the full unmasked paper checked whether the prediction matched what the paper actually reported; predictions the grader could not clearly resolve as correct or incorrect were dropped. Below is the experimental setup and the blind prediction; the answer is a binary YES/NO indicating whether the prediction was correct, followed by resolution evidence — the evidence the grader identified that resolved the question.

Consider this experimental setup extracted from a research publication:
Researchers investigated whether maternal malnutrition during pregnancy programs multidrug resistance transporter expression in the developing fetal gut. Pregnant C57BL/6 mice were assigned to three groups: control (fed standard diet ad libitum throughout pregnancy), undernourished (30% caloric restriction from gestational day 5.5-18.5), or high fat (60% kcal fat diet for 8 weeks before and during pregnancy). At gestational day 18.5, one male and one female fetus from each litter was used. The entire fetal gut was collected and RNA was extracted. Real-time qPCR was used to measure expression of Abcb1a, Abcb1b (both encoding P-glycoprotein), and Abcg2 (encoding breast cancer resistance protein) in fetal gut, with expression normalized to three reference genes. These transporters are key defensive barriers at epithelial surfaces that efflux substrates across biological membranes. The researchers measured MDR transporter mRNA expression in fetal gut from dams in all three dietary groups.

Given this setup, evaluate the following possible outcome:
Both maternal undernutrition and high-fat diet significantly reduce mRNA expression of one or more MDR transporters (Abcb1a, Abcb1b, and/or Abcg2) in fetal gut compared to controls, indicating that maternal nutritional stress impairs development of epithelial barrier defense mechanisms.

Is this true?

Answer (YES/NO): NO